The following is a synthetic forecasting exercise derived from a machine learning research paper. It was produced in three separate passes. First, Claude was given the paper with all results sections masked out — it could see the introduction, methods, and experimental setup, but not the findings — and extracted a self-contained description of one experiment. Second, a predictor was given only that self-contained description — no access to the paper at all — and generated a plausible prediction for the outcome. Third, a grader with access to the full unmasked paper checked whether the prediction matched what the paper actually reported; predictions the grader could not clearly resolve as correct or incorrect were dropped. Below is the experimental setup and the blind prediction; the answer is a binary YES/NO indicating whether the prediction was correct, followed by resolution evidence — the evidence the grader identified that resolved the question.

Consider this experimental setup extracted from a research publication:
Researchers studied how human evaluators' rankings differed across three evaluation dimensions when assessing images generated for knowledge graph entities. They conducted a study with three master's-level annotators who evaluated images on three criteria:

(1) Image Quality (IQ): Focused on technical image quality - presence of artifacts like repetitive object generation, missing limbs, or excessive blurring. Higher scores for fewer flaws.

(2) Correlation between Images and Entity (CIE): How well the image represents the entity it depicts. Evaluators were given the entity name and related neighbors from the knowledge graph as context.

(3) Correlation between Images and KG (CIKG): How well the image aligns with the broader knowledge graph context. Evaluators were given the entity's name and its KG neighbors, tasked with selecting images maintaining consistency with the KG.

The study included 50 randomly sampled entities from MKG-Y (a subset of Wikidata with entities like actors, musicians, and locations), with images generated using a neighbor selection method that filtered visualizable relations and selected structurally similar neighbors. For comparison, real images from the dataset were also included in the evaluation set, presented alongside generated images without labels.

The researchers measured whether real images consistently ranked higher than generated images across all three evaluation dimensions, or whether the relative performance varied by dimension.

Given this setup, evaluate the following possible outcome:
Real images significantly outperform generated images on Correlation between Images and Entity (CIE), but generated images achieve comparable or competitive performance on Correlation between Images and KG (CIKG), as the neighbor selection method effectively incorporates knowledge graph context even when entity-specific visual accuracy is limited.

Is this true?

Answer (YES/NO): YES